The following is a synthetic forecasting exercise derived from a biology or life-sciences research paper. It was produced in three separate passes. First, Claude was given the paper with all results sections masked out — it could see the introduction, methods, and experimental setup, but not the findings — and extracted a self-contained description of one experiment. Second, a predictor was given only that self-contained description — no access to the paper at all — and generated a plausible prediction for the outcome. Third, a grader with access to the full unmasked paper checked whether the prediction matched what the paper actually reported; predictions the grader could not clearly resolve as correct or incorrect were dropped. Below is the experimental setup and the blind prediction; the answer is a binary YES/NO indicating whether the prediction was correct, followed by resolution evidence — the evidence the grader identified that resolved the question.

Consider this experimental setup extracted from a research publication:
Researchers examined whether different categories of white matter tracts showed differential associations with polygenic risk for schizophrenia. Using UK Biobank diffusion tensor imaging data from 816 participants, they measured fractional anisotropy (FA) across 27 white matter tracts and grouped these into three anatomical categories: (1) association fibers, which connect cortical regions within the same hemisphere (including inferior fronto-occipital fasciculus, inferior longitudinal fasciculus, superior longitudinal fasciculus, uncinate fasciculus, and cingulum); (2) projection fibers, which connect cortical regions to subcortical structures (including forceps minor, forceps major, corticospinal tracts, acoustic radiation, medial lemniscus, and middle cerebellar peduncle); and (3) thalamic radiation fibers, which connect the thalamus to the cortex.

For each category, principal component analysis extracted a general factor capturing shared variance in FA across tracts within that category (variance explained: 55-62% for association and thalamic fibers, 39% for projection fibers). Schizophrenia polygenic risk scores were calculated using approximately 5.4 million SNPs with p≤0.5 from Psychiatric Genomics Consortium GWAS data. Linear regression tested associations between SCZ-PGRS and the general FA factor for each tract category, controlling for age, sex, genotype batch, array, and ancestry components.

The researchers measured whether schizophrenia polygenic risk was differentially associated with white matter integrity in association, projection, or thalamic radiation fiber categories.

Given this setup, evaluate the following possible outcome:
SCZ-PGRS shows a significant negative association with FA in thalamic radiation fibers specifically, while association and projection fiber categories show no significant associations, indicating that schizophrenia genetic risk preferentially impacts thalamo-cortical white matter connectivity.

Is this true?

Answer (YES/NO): NO